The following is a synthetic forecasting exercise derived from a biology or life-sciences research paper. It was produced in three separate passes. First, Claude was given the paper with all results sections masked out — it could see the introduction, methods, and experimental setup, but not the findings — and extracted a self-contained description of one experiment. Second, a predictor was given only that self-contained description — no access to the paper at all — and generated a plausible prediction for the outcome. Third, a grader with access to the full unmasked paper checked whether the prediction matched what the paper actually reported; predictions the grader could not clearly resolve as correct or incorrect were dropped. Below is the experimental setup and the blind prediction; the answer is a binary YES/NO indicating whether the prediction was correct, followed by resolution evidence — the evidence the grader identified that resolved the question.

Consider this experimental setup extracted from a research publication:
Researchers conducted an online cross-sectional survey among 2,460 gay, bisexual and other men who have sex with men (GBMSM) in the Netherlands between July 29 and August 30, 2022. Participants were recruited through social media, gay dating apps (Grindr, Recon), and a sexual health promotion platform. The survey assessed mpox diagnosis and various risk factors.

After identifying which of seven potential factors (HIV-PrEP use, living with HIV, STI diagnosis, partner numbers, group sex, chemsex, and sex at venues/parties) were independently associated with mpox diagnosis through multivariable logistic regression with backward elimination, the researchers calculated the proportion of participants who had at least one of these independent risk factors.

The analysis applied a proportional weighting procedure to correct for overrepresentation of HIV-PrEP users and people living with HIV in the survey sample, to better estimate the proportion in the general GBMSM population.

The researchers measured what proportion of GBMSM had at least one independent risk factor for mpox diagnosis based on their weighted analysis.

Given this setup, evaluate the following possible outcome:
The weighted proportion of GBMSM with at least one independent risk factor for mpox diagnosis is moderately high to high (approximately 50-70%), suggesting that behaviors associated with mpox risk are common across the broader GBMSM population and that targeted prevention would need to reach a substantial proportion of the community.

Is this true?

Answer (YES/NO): NO